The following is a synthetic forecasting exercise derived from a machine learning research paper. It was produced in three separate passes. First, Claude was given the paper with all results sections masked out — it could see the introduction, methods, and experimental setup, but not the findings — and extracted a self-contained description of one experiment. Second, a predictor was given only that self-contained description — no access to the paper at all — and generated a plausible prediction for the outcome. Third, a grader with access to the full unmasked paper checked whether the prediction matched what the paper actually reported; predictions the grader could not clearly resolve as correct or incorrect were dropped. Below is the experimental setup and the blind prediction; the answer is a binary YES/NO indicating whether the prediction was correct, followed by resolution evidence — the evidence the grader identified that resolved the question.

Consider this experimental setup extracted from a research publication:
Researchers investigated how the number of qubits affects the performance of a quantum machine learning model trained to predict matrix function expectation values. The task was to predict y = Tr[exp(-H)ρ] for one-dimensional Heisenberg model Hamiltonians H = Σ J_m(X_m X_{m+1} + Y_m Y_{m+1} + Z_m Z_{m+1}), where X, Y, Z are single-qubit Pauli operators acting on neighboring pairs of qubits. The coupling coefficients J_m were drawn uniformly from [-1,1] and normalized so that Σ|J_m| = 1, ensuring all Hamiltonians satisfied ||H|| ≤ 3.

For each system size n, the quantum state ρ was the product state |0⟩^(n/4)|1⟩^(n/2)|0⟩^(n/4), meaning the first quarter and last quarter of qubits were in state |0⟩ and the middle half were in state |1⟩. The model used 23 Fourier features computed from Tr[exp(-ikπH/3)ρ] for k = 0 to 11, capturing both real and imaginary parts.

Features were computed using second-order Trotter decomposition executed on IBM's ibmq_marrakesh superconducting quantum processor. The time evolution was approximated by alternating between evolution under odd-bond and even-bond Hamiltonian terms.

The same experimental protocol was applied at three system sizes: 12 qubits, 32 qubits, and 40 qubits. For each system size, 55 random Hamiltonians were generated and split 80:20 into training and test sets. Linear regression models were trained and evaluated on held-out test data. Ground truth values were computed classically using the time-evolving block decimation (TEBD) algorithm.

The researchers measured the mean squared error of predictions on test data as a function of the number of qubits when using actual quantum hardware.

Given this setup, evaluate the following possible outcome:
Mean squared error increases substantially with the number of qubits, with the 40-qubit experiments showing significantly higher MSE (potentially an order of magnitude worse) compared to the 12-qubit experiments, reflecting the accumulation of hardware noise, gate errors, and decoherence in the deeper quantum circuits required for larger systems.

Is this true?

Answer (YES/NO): YES